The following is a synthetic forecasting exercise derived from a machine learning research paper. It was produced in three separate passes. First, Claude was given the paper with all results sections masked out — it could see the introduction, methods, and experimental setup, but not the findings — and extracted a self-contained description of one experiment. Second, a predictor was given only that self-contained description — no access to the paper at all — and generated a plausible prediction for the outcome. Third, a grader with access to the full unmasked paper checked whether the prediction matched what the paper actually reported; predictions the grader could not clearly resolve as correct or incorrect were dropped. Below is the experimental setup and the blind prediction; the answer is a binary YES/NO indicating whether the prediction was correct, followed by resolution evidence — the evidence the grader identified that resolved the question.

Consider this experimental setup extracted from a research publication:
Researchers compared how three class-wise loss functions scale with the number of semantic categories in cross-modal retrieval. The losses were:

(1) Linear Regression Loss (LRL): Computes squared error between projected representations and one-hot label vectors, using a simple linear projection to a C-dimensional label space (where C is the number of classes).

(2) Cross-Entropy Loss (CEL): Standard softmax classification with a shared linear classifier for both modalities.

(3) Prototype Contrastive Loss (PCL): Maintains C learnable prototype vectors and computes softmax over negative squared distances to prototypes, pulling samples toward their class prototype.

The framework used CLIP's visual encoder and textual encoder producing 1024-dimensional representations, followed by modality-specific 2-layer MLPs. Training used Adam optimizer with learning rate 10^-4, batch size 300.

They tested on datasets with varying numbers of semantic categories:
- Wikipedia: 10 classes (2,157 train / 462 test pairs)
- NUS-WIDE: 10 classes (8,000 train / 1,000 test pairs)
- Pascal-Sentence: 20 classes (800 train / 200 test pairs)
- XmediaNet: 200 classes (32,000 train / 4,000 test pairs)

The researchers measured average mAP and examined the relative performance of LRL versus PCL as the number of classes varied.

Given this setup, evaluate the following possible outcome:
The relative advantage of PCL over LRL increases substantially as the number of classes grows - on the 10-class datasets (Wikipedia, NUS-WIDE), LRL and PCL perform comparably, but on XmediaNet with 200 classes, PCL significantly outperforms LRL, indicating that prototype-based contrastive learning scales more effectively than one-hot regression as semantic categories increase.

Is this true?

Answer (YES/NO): YES